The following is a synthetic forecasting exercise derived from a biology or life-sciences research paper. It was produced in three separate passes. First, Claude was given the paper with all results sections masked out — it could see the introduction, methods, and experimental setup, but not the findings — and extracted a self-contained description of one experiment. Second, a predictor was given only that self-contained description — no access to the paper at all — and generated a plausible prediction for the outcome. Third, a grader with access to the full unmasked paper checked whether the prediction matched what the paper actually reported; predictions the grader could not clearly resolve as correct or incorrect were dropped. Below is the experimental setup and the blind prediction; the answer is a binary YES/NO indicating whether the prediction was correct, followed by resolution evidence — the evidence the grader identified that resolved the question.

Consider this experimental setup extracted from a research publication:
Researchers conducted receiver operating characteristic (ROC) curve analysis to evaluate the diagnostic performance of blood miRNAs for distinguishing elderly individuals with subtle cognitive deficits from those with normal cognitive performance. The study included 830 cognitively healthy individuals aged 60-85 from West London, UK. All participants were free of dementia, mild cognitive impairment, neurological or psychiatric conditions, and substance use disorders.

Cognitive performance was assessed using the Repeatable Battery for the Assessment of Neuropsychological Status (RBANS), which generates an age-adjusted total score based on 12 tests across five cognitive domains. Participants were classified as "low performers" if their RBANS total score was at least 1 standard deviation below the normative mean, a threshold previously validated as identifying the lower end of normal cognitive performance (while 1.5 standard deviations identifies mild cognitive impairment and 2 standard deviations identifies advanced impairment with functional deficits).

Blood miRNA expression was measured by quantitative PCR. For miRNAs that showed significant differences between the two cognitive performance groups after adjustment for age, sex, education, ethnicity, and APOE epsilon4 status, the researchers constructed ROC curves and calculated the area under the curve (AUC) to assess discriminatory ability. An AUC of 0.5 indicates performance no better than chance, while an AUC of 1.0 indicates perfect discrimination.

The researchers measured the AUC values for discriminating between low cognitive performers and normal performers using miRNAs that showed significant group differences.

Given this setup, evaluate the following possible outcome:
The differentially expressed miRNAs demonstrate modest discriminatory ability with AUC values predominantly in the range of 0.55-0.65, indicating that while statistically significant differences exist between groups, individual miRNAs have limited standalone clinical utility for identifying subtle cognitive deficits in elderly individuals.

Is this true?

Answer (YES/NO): NO